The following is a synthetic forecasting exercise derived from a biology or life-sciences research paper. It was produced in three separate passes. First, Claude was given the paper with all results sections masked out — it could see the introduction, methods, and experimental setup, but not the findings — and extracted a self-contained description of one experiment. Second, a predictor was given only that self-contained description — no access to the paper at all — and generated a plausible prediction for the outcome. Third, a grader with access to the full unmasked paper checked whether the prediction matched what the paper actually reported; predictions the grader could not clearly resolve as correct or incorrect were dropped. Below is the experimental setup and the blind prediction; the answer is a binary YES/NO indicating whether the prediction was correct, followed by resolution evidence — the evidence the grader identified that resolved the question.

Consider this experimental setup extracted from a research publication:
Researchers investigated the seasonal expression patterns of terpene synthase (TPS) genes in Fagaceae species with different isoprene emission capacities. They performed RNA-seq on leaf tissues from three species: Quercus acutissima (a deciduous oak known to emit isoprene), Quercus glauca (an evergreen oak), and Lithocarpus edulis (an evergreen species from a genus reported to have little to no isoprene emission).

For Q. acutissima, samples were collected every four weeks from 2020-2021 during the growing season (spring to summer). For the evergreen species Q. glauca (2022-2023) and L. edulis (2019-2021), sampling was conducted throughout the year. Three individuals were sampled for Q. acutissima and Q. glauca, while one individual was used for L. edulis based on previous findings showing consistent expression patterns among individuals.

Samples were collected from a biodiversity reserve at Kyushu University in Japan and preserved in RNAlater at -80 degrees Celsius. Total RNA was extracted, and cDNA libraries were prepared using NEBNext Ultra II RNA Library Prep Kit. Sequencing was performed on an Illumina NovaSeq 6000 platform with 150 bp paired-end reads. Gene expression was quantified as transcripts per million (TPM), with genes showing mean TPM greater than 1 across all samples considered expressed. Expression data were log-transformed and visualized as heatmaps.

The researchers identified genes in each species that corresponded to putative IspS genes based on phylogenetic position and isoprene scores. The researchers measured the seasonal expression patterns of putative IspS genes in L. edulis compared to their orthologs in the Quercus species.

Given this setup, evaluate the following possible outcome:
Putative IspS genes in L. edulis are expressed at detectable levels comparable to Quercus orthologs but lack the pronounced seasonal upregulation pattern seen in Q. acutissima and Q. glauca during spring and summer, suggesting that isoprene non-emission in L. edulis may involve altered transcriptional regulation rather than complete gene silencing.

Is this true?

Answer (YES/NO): NO